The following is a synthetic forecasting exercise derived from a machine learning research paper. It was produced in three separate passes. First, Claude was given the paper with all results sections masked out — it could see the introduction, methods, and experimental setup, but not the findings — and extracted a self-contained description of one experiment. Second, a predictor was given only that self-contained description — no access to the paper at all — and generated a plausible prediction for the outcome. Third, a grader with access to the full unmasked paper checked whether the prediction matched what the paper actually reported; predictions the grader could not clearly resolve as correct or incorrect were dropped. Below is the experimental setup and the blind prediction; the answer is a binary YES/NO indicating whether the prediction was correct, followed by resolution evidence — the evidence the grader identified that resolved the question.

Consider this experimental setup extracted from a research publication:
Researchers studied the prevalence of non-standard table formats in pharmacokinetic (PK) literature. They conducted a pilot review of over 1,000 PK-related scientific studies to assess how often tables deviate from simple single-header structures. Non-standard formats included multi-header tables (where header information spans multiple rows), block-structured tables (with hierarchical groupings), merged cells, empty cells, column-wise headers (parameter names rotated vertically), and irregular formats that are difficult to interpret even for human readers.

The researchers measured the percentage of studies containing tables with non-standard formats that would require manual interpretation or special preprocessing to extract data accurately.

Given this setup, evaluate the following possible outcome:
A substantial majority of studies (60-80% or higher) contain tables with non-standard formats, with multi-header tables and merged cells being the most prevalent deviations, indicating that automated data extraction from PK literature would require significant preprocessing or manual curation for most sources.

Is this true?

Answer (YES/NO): NO